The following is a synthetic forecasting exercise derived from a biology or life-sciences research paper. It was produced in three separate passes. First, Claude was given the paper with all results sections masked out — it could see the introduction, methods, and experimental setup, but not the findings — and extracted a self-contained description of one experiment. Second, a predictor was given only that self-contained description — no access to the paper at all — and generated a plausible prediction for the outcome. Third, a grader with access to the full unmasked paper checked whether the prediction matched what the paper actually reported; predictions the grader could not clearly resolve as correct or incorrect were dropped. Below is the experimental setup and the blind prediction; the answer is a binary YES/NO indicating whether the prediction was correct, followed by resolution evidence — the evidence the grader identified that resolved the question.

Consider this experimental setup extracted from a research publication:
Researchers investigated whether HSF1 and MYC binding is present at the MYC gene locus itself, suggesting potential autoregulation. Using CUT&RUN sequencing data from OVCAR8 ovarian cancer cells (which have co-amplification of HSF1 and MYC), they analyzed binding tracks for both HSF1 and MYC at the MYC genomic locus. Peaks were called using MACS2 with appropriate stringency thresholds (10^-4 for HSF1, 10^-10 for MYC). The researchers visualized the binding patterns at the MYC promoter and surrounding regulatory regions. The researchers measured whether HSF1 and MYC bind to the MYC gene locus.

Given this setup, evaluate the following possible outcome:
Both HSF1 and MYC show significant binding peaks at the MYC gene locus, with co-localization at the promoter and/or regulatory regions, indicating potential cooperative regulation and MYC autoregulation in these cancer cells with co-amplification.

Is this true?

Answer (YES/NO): YES